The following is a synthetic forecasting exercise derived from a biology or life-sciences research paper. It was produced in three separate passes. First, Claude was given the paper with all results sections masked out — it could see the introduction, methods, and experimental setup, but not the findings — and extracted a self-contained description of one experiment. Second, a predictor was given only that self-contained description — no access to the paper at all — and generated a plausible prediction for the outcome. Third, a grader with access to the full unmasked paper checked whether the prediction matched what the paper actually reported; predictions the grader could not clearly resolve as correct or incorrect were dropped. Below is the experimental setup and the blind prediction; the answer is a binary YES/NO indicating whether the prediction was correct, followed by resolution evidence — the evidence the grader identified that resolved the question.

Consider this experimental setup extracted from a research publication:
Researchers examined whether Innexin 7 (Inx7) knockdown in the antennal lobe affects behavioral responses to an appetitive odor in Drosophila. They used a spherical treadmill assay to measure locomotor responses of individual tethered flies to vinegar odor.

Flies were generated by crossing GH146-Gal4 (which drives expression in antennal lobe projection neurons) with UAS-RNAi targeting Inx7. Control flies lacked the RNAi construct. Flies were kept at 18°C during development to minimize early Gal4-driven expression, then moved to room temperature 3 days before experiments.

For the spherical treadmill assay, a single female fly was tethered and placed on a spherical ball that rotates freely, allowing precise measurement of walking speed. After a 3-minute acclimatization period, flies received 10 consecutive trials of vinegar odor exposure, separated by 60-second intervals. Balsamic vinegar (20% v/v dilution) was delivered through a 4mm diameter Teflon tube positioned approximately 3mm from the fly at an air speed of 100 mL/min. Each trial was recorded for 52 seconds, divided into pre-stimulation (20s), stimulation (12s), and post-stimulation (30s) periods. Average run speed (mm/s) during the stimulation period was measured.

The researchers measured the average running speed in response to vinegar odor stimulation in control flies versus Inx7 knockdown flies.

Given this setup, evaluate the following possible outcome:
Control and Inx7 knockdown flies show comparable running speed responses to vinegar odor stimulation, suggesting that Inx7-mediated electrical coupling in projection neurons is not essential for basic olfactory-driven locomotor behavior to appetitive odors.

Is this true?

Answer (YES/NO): NO